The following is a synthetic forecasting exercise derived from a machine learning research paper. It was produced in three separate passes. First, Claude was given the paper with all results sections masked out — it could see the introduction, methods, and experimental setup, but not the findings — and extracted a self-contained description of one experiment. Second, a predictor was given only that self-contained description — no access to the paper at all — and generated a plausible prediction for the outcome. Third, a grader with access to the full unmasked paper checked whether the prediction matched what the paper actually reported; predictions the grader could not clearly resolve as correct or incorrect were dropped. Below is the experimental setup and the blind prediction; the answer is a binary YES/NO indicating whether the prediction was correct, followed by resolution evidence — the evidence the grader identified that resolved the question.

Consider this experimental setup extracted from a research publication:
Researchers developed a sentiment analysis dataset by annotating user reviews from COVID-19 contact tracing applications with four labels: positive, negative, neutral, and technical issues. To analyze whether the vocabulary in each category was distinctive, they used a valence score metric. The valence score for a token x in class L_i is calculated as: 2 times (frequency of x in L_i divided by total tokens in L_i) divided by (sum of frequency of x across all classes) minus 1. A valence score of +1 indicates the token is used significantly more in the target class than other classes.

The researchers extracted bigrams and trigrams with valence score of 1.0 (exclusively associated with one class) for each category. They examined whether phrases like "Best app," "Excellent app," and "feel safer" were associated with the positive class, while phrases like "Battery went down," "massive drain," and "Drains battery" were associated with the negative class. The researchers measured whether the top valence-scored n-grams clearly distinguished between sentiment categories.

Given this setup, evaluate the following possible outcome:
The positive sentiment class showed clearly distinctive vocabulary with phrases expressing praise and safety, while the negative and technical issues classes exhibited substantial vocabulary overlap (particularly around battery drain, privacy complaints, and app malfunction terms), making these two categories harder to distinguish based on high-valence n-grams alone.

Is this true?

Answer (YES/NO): NO